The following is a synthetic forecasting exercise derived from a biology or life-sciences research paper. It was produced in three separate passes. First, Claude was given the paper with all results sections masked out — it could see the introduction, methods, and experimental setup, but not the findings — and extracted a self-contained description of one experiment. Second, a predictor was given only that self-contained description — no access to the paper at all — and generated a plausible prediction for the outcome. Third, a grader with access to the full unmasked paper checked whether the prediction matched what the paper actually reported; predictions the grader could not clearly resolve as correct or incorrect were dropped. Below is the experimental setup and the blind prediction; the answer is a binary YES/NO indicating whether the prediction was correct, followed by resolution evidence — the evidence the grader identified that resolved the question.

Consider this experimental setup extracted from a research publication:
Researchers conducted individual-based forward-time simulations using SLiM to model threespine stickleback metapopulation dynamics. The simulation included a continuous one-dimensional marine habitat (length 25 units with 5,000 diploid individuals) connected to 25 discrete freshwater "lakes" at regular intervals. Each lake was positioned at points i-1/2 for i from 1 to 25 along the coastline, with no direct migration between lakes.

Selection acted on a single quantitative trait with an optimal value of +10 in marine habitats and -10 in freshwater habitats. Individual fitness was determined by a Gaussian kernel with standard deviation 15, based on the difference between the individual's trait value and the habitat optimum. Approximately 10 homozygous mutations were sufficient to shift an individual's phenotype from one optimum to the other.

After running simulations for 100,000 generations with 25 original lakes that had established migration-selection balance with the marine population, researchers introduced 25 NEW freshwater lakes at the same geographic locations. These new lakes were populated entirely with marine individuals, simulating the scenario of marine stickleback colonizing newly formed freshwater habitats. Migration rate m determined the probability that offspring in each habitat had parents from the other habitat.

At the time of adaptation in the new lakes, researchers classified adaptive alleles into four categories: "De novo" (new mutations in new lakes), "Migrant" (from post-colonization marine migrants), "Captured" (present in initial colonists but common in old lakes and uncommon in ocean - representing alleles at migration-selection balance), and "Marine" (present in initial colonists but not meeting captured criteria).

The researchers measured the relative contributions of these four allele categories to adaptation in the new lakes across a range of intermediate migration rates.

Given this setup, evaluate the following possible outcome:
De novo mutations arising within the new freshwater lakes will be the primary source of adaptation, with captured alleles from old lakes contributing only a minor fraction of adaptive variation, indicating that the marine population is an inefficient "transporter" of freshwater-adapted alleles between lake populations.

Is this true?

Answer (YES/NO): NO